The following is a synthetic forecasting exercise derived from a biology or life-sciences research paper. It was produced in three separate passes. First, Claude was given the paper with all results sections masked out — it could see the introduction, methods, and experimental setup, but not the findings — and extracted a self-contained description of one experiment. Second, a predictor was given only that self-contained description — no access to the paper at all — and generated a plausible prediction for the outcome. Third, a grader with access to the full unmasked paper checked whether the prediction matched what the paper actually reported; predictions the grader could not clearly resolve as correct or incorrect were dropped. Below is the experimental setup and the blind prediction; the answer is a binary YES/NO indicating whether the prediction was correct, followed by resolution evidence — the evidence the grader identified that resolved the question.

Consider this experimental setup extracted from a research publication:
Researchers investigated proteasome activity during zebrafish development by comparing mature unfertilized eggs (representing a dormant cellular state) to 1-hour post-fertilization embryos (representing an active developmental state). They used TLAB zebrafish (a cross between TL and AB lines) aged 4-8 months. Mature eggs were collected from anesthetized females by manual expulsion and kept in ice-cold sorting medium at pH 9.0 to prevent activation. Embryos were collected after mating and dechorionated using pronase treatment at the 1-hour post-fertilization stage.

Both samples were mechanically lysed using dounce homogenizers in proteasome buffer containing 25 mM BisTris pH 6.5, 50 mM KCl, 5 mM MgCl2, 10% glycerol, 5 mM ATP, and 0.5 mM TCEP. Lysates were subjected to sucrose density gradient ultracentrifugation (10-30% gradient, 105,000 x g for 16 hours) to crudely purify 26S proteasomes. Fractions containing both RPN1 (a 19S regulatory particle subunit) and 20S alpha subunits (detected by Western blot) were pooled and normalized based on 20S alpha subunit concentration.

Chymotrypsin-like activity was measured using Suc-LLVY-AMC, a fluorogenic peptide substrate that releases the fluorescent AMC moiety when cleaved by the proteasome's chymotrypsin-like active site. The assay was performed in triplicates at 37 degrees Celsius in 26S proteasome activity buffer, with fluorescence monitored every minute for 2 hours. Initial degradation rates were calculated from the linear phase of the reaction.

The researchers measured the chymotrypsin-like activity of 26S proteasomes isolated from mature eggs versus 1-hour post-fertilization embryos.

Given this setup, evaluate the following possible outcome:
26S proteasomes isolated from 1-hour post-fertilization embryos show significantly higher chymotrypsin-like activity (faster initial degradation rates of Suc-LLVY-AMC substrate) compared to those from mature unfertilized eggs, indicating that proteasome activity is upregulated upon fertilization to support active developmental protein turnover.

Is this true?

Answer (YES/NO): YES